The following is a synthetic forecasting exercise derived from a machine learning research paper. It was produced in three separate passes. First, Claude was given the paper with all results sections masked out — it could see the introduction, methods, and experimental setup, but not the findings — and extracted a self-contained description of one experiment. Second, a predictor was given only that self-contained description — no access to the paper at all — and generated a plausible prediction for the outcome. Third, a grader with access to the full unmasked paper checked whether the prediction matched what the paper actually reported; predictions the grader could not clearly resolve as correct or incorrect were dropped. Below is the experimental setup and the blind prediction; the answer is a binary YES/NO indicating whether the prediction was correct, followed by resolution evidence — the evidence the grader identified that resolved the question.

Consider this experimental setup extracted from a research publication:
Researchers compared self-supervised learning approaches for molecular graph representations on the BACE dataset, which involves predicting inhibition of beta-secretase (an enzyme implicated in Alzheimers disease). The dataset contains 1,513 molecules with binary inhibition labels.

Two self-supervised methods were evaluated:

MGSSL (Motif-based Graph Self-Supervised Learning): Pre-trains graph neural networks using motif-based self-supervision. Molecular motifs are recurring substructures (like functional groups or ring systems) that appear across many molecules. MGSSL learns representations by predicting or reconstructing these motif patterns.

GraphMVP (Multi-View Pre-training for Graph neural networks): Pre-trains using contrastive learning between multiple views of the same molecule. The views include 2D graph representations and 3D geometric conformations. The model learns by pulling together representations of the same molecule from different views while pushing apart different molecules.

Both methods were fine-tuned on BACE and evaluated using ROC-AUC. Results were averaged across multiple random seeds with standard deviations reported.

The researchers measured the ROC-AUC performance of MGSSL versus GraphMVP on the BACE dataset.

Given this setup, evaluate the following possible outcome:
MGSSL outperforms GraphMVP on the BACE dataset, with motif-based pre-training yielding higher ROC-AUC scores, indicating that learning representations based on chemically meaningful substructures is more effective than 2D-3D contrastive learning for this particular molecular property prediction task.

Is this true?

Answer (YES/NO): NO